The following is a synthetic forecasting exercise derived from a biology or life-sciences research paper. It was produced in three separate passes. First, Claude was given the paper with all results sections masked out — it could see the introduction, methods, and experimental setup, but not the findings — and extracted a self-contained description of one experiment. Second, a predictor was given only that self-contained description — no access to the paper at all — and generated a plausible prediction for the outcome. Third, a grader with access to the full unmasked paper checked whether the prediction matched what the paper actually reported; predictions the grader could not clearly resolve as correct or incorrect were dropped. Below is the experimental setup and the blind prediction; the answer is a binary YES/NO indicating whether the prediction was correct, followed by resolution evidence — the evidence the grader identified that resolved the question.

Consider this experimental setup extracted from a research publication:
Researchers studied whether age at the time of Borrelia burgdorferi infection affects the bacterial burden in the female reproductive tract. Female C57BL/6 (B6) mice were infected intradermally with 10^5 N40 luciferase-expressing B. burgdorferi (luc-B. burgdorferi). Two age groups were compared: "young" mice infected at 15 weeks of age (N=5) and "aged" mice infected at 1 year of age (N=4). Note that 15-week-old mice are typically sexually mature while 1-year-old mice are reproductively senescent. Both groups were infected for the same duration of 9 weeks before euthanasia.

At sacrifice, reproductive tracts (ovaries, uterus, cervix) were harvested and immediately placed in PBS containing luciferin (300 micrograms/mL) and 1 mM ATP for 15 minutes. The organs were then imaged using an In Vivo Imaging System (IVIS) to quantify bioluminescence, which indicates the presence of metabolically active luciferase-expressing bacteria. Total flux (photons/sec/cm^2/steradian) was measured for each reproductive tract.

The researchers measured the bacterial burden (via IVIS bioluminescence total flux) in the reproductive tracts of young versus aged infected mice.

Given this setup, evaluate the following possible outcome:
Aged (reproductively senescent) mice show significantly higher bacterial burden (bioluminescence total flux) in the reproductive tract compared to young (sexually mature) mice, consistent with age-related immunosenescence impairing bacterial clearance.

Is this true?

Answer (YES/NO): YES